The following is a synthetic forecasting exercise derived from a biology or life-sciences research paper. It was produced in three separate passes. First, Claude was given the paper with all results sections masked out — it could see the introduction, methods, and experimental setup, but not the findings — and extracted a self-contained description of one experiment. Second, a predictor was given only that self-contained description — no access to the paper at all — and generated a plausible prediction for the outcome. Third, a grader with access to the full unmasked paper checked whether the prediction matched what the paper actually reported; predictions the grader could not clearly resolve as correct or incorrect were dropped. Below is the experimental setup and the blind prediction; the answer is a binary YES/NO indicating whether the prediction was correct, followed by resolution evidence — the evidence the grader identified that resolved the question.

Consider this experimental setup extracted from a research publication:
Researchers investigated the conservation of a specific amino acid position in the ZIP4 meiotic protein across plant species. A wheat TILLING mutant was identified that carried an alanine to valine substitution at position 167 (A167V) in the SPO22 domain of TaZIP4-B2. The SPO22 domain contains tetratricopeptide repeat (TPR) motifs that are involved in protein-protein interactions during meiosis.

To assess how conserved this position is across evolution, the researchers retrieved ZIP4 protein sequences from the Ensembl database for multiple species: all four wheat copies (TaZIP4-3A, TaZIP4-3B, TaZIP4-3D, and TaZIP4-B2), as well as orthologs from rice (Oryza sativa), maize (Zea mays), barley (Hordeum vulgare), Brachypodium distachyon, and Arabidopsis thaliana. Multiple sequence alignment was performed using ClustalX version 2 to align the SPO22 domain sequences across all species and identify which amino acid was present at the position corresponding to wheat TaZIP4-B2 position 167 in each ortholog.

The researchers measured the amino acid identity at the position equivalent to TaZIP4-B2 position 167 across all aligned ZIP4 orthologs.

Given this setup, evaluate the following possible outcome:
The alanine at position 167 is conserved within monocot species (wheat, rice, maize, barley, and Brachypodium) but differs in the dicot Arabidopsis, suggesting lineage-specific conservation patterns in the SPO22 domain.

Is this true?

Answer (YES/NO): NO